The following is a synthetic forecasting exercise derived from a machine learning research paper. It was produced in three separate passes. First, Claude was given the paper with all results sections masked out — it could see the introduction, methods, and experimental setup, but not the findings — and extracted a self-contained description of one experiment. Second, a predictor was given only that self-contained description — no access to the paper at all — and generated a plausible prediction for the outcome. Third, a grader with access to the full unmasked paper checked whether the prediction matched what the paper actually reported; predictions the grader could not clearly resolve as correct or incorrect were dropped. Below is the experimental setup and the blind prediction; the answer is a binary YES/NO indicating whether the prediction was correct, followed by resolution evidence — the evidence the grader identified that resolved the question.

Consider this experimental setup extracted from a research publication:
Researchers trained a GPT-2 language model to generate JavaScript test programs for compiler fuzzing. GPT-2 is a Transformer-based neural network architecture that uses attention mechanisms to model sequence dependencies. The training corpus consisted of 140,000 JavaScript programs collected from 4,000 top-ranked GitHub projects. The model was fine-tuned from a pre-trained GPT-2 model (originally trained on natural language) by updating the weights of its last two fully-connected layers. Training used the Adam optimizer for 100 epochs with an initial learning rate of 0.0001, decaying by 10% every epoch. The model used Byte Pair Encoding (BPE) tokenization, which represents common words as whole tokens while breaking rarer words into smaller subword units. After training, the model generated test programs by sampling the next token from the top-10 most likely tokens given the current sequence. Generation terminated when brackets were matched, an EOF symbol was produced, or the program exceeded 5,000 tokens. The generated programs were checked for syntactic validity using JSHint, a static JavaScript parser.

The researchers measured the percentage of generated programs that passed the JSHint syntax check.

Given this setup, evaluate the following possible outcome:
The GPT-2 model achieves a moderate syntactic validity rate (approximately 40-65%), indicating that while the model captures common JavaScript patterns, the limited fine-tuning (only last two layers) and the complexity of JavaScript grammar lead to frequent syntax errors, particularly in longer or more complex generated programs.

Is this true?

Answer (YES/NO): NO